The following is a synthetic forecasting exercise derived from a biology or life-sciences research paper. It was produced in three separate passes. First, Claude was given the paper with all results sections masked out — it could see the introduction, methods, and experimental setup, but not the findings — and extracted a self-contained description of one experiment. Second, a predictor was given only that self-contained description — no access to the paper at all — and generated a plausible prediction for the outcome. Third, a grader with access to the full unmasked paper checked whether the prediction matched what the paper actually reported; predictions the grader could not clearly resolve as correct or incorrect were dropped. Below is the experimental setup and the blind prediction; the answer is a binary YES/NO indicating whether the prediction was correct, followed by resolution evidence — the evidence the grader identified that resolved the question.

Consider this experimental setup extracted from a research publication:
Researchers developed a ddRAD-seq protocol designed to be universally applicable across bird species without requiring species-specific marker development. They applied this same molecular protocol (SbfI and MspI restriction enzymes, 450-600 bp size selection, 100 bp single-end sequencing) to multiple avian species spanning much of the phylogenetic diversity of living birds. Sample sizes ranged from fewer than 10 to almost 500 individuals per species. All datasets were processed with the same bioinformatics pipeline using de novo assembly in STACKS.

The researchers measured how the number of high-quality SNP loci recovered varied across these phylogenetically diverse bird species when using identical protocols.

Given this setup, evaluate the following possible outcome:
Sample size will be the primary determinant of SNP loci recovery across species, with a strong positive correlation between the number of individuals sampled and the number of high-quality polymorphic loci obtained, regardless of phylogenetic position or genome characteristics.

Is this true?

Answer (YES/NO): NO